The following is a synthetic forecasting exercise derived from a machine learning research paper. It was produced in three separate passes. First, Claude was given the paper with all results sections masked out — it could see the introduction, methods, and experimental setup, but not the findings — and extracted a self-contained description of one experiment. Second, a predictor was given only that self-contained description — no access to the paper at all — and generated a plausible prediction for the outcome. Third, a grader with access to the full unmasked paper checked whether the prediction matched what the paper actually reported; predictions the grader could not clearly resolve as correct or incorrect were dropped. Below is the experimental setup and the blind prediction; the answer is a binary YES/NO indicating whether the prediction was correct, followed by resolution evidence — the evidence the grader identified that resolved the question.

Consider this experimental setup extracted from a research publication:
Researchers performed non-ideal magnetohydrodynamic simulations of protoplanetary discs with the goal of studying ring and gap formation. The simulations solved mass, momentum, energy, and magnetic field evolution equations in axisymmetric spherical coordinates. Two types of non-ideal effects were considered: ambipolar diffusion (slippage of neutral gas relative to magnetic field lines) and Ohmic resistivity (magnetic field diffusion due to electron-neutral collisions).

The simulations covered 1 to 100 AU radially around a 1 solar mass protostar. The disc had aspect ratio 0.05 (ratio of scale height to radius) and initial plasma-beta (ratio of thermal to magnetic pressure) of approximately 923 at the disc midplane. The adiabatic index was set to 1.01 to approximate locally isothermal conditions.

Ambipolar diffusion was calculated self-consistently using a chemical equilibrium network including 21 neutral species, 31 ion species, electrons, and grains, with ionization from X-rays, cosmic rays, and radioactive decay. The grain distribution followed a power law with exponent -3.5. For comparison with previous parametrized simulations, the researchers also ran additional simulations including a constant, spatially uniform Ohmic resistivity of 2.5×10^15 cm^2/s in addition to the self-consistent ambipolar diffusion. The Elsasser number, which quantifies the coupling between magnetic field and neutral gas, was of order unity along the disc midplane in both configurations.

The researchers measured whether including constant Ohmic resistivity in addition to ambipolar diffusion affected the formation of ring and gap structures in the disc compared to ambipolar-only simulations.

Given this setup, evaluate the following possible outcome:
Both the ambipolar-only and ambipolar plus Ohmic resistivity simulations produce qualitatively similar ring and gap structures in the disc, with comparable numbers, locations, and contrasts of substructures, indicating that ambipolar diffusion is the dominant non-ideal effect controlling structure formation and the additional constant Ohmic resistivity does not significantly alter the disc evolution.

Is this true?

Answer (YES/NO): NO